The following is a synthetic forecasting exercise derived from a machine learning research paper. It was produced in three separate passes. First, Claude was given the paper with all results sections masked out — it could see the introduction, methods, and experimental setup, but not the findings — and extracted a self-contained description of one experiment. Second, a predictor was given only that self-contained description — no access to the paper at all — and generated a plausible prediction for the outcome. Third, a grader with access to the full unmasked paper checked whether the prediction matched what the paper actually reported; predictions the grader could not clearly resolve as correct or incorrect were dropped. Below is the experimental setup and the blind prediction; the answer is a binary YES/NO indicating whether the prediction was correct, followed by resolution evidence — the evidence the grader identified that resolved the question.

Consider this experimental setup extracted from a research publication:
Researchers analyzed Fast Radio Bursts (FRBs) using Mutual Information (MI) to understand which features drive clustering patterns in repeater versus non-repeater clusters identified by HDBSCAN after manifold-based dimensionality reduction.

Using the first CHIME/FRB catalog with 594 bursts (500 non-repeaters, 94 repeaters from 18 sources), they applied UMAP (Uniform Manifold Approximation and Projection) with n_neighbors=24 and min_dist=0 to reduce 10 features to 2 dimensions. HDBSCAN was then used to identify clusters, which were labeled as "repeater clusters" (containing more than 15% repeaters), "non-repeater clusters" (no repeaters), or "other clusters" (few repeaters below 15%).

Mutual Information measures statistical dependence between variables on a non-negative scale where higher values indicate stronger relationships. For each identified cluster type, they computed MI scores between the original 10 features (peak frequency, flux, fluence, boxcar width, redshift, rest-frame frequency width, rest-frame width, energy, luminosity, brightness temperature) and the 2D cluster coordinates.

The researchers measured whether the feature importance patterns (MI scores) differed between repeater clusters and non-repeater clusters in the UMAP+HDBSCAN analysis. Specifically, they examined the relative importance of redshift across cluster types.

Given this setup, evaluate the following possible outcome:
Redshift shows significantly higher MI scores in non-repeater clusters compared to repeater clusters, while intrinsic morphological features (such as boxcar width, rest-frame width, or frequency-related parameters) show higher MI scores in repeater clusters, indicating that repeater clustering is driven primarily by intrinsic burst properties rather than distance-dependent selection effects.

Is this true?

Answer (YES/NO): NO